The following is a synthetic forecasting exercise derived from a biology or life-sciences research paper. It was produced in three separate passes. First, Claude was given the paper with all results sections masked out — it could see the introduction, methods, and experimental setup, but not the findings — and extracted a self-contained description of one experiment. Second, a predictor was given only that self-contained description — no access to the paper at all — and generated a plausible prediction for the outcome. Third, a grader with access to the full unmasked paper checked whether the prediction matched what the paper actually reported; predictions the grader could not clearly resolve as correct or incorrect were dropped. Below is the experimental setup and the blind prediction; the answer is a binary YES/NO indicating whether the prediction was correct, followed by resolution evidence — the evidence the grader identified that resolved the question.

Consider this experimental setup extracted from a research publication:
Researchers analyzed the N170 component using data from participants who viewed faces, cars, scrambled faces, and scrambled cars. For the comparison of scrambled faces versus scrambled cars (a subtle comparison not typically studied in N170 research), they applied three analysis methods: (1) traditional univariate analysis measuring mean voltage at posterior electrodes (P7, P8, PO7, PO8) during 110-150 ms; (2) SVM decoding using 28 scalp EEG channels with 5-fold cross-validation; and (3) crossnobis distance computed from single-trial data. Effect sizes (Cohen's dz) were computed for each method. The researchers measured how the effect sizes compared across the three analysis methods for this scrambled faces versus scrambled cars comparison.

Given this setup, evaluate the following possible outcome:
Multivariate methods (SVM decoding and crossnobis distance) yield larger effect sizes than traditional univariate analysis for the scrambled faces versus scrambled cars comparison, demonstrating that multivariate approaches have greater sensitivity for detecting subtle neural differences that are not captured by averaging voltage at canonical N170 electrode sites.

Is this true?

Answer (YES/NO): NO